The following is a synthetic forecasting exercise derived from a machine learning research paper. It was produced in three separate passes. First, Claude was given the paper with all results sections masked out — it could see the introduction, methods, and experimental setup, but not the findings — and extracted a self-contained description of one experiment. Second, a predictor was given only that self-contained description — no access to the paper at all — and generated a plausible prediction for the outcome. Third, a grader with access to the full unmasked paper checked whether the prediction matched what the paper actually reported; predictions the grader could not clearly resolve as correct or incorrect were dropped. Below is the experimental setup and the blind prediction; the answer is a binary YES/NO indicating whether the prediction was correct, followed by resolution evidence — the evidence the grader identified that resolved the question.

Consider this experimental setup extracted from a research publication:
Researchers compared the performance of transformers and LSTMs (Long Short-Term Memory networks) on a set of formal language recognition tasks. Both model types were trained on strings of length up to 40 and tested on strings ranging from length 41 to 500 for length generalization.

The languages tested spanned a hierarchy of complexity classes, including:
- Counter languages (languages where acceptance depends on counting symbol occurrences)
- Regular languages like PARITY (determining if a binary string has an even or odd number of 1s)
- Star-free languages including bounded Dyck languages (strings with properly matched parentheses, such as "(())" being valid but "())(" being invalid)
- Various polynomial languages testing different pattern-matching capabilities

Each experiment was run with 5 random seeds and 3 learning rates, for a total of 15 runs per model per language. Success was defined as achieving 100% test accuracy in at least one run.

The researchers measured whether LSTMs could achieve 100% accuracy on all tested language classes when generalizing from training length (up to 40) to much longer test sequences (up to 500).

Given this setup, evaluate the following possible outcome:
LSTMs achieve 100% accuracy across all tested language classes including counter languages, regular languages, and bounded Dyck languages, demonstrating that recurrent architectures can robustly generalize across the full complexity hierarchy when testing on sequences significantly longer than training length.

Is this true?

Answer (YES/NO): YES